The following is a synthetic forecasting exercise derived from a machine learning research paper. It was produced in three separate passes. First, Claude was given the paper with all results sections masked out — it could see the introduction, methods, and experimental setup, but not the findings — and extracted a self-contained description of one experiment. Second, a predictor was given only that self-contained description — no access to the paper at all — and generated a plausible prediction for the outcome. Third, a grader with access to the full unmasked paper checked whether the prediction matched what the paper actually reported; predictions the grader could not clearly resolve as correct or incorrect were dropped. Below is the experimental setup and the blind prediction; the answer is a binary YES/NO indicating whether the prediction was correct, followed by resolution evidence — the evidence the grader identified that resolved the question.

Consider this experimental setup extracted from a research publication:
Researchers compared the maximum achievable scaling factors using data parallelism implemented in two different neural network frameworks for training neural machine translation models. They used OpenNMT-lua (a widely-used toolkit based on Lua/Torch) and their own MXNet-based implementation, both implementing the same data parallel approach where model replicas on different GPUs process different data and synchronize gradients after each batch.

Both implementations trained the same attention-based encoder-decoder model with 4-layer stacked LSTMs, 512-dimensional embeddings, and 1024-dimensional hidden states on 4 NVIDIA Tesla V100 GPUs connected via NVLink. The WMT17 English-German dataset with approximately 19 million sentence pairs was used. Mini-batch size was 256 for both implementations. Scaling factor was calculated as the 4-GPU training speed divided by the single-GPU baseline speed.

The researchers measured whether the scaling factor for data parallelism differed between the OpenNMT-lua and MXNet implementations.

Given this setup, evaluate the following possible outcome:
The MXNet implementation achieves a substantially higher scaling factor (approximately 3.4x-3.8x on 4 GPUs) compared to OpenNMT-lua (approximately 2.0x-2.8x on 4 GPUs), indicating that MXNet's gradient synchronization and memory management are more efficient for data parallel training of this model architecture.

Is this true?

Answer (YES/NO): NO